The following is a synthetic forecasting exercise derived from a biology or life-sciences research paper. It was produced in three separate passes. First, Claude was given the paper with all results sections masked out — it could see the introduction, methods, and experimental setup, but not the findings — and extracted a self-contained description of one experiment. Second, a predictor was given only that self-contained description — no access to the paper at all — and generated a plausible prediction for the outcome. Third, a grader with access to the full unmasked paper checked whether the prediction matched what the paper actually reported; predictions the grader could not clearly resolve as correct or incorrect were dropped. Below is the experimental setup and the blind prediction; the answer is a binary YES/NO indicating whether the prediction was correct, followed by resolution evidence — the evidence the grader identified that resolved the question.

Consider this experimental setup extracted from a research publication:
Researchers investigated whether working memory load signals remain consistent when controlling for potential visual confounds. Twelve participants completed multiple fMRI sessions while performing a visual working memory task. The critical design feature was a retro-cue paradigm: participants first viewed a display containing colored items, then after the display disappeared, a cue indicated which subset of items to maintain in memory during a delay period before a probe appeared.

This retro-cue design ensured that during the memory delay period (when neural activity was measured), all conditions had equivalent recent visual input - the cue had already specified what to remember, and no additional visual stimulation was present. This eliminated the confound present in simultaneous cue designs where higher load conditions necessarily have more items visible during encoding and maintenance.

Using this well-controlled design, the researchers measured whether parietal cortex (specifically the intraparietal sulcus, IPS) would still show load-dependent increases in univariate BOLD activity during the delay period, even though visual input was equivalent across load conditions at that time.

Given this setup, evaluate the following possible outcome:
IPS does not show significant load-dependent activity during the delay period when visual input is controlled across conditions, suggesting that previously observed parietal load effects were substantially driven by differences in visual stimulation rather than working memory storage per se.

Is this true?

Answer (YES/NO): NO